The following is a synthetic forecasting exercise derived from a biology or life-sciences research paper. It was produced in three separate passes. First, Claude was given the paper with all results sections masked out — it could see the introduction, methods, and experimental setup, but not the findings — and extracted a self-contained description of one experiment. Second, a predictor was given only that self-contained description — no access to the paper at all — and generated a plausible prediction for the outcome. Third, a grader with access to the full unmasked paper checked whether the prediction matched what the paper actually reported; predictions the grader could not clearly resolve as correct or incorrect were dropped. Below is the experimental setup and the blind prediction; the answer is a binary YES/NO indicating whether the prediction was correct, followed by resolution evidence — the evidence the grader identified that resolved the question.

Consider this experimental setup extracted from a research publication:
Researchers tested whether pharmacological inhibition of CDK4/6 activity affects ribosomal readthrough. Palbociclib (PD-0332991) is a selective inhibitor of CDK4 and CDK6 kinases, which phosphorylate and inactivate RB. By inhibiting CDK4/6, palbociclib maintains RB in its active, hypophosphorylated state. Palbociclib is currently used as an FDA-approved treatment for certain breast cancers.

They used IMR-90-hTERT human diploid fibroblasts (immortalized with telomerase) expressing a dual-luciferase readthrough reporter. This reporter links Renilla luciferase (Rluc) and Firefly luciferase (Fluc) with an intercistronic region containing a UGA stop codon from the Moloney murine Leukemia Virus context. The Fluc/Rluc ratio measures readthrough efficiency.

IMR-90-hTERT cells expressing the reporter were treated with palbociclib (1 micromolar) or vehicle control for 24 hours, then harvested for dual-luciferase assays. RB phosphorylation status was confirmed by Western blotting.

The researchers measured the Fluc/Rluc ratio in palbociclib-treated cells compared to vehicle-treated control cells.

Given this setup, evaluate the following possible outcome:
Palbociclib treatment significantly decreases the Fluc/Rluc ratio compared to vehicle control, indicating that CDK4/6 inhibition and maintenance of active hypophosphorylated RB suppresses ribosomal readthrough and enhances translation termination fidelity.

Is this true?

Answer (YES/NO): YES